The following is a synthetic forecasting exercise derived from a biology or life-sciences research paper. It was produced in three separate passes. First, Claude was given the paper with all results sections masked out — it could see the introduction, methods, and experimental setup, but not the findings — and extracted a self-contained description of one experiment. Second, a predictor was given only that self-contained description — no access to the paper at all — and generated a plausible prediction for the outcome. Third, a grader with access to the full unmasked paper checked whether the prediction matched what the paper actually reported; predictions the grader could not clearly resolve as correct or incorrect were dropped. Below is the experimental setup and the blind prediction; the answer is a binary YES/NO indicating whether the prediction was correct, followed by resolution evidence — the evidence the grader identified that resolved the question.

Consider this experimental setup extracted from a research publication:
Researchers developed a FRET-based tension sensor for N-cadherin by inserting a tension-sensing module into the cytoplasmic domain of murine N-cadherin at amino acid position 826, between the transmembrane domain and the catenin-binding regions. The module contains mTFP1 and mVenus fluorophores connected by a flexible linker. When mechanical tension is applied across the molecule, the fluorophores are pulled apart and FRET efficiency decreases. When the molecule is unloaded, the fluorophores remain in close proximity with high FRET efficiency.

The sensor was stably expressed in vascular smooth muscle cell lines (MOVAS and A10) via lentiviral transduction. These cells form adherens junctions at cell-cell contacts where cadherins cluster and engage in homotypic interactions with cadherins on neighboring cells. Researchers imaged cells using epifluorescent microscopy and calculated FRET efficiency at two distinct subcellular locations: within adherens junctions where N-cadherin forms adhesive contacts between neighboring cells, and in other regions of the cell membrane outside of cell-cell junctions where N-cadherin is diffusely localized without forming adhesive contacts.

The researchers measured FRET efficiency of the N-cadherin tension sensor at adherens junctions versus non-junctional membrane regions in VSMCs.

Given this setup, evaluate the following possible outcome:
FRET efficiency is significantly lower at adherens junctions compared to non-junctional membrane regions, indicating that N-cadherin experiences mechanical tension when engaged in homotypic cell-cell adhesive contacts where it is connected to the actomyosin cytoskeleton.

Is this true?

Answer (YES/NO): YES